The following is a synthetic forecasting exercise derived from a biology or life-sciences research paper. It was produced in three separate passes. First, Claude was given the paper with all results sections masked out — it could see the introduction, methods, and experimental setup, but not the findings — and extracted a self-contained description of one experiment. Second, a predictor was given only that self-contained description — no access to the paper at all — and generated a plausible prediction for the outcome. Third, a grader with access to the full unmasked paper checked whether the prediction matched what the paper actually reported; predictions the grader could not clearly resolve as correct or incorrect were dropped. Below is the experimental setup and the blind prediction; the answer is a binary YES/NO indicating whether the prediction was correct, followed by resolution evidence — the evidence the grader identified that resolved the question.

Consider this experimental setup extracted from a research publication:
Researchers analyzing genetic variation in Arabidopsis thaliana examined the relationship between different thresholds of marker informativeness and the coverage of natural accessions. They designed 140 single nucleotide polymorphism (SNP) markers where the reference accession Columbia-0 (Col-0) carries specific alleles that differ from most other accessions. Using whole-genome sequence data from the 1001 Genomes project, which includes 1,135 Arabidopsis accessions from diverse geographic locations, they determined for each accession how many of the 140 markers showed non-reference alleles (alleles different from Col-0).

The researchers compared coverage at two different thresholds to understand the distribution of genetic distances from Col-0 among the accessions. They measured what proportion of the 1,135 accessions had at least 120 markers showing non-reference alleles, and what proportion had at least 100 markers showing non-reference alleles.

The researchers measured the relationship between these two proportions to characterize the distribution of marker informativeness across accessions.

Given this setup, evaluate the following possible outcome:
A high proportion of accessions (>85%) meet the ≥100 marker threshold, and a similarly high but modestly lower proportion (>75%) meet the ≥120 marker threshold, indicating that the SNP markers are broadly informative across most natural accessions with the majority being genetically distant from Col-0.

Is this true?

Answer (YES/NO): NO